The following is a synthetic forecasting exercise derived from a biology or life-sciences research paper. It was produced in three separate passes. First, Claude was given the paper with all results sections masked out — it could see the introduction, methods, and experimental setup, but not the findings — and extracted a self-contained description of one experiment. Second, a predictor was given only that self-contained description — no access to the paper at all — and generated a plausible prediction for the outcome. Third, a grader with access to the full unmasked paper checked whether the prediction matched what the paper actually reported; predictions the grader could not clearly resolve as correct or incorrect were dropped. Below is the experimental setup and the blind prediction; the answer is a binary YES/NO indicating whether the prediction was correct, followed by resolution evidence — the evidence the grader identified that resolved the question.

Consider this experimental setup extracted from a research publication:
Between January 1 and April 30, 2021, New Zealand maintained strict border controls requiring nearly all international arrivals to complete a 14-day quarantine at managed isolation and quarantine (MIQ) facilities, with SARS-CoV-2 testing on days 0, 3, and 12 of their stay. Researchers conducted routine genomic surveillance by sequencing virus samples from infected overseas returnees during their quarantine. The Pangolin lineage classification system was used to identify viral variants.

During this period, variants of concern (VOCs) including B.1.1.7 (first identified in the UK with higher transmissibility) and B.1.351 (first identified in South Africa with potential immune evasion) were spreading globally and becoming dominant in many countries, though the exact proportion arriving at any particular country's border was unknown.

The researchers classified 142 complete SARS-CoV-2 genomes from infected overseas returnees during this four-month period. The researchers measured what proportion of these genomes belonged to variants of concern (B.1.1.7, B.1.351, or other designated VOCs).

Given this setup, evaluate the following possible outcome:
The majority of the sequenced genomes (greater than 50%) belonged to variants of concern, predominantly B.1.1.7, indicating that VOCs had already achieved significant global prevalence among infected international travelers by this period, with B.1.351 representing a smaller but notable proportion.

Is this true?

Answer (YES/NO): YES